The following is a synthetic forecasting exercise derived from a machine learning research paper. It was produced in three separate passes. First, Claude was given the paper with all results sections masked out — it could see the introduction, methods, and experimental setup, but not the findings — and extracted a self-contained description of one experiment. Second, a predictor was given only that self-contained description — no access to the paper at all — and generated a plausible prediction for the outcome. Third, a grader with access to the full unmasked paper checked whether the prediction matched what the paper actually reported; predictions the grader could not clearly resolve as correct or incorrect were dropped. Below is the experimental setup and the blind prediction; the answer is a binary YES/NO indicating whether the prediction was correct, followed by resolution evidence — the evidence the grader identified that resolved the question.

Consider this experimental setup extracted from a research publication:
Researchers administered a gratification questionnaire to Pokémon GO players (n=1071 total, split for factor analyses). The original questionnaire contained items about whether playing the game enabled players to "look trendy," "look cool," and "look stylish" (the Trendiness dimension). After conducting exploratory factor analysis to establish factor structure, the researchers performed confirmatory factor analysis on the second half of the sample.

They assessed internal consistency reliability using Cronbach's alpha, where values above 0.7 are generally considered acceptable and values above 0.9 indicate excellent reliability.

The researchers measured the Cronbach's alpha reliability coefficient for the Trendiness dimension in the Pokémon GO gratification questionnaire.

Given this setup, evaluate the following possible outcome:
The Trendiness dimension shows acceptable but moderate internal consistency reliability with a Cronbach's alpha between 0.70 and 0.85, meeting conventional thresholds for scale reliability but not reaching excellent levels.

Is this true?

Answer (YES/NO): NO